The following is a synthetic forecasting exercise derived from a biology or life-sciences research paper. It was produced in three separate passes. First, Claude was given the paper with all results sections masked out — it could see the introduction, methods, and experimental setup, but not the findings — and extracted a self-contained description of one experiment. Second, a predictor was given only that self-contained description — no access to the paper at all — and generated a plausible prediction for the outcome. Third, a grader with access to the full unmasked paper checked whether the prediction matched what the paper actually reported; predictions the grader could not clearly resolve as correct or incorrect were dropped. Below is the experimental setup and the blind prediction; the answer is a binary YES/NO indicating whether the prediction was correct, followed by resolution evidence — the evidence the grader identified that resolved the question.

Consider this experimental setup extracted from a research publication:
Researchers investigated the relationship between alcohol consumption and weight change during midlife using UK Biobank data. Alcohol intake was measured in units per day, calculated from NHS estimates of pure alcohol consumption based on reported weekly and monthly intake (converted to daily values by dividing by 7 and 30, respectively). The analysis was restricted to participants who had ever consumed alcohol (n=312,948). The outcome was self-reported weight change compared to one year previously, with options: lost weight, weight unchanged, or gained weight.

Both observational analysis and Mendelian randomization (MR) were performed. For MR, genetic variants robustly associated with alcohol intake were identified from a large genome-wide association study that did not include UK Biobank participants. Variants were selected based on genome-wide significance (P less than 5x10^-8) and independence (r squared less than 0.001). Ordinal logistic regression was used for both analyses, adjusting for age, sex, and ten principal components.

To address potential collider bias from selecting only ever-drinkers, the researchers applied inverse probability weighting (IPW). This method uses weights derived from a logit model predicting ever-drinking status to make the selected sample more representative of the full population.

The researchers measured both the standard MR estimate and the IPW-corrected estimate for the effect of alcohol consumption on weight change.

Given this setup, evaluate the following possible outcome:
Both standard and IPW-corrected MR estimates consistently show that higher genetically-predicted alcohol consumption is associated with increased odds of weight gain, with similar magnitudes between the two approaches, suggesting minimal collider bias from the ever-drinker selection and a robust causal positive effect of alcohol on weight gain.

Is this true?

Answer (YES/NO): NO